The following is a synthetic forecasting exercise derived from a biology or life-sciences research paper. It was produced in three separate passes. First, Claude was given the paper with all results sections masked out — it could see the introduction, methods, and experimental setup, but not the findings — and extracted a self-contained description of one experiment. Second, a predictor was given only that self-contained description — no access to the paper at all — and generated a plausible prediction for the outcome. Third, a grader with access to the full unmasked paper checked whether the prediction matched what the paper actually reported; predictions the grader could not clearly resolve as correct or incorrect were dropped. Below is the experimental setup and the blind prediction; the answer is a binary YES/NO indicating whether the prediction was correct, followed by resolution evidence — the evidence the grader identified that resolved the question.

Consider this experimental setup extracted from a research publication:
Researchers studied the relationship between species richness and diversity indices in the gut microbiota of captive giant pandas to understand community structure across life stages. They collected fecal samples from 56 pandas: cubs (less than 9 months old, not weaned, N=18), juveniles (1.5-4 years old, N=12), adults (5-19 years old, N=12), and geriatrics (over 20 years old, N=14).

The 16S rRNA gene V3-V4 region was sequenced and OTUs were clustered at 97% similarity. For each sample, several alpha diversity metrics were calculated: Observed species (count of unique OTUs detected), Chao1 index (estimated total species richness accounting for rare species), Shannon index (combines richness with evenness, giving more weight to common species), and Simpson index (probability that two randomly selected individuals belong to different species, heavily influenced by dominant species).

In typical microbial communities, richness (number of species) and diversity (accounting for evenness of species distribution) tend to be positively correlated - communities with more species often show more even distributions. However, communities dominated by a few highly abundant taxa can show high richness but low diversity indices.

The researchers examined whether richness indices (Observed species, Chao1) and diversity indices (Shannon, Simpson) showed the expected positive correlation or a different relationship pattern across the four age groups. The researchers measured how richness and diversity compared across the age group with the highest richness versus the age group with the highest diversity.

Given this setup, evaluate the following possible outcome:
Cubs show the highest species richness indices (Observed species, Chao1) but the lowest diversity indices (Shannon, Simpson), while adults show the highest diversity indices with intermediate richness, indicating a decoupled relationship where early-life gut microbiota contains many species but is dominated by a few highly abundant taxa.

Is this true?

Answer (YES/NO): NO